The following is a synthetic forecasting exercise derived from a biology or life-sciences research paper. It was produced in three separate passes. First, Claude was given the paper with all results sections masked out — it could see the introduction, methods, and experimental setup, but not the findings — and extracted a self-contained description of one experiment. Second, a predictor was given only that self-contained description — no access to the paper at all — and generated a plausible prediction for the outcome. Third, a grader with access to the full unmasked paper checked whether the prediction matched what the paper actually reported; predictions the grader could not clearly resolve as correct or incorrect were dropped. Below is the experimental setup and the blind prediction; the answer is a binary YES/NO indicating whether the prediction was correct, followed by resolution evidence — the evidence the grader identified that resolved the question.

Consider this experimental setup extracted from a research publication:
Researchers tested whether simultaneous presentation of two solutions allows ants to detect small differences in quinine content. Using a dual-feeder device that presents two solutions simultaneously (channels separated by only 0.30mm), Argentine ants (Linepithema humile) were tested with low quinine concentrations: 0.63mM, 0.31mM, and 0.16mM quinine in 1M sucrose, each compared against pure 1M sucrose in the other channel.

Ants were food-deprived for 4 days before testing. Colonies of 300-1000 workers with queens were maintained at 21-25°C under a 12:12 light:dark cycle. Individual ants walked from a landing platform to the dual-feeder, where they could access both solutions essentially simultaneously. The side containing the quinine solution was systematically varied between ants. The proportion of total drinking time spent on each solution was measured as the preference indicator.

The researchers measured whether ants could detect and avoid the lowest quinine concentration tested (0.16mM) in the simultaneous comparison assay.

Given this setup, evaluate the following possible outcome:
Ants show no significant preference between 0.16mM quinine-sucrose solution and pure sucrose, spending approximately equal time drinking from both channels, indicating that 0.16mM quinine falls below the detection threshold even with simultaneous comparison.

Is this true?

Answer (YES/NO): YES